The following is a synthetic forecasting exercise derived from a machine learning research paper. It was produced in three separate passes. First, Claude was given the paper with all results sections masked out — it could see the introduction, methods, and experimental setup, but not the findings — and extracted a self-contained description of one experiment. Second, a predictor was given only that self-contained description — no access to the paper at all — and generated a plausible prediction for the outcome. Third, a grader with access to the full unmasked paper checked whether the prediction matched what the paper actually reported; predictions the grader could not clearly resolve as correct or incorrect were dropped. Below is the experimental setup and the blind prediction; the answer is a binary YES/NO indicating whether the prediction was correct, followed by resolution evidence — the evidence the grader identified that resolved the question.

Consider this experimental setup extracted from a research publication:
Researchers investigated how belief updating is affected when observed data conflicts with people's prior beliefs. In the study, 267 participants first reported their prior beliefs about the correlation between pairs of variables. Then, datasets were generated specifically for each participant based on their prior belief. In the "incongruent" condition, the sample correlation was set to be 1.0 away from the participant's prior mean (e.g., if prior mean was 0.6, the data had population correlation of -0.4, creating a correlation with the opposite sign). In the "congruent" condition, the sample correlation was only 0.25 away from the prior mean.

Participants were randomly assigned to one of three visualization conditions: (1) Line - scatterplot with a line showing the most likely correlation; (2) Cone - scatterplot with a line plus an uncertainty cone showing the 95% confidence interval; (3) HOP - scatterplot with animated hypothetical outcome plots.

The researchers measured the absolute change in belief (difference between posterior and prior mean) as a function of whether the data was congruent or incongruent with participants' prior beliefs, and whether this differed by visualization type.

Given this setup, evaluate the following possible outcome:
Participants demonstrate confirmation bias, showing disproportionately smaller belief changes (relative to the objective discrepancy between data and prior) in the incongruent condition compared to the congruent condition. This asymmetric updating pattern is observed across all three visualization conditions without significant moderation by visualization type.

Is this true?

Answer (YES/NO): NO